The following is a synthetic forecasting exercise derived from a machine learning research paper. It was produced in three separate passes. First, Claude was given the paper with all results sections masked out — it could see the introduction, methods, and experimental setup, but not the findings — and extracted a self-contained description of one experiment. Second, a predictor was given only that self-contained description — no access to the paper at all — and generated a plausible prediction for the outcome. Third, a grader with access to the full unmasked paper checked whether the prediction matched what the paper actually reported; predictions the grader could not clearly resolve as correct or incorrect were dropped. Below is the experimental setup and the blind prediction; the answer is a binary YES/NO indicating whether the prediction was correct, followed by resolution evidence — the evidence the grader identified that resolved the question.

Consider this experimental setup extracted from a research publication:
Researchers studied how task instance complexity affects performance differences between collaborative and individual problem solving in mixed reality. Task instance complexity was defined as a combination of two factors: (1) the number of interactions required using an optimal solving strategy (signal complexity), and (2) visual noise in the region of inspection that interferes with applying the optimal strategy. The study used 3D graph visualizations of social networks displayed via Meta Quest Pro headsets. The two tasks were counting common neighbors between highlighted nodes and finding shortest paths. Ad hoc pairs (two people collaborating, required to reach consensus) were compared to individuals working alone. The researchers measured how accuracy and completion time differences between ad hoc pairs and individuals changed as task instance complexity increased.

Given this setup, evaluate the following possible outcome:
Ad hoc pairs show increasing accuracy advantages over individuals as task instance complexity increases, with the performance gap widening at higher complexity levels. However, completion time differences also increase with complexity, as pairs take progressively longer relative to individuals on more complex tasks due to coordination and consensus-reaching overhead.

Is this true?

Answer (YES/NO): NO